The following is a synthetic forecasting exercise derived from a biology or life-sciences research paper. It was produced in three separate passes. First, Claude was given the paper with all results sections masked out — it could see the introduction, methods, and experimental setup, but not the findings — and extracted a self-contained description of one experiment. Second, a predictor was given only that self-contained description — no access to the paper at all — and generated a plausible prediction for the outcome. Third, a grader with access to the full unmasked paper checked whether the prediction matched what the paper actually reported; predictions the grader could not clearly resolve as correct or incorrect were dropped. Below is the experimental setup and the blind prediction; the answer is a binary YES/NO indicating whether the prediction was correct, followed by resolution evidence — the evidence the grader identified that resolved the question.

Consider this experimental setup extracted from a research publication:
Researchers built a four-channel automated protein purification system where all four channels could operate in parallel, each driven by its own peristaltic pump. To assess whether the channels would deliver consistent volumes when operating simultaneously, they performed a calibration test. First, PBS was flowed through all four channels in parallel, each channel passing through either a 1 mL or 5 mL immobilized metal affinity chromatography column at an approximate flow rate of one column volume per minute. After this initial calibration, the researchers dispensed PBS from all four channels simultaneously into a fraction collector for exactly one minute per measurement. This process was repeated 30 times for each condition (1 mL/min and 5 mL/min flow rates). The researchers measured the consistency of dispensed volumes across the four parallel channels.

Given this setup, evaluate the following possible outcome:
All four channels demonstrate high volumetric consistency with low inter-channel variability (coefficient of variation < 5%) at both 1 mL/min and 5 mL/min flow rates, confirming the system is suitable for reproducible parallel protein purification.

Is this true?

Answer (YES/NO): YES